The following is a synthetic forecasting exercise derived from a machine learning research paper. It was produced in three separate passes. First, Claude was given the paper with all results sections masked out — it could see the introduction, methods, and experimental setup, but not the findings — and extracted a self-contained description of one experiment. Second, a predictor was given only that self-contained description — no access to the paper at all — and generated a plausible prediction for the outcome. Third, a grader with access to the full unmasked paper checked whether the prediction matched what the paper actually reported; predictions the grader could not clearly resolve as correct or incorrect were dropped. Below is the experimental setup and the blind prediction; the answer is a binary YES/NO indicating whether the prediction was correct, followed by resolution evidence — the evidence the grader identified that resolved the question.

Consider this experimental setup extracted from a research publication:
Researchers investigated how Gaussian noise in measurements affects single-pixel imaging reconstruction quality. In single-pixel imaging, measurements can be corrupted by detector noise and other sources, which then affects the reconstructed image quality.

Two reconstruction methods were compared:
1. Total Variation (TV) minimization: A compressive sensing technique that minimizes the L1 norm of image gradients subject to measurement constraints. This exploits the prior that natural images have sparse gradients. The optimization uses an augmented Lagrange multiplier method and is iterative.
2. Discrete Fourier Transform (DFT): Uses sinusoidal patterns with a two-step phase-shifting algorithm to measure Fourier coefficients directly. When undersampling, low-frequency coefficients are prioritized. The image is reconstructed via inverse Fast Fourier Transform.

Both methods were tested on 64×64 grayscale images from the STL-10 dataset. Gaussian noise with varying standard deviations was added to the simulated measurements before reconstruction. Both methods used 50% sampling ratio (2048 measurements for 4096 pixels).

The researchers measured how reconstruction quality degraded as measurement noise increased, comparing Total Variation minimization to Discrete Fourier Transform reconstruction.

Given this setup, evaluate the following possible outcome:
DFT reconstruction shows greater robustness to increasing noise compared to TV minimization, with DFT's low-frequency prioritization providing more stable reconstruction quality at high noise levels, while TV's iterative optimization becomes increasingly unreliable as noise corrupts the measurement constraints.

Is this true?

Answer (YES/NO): NO